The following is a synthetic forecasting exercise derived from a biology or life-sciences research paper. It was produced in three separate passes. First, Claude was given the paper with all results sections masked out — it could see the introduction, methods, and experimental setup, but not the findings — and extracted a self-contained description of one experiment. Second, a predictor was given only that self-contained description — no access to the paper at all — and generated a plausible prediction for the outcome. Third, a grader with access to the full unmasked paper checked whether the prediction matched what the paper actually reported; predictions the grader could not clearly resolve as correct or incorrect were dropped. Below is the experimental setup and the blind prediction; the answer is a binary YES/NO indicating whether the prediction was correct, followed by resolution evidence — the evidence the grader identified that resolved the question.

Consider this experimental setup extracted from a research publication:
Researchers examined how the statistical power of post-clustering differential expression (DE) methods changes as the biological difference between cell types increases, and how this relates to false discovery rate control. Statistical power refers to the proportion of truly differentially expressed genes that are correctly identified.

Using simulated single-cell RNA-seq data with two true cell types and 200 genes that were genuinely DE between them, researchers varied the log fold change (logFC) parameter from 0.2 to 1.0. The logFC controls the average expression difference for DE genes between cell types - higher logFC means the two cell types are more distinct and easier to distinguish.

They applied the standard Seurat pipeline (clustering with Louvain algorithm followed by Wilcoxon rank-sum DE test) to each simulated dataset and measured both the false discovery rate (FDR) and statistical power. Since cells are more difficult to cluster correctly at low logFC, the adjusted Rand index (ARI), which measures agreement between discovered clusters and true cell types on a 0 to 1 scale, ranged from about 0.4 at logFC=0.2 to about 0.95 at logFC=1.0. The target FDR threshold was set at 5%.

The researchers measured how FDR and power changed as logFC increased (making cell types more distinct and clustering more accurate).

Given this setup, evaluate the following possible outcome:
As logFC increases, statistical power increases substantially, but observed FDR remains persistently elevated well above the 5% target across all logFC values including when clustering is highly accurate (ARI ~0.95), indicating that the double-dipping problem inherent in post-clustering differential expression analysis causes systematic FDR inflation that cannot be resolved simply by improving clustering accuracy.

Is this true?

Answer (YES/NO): YES